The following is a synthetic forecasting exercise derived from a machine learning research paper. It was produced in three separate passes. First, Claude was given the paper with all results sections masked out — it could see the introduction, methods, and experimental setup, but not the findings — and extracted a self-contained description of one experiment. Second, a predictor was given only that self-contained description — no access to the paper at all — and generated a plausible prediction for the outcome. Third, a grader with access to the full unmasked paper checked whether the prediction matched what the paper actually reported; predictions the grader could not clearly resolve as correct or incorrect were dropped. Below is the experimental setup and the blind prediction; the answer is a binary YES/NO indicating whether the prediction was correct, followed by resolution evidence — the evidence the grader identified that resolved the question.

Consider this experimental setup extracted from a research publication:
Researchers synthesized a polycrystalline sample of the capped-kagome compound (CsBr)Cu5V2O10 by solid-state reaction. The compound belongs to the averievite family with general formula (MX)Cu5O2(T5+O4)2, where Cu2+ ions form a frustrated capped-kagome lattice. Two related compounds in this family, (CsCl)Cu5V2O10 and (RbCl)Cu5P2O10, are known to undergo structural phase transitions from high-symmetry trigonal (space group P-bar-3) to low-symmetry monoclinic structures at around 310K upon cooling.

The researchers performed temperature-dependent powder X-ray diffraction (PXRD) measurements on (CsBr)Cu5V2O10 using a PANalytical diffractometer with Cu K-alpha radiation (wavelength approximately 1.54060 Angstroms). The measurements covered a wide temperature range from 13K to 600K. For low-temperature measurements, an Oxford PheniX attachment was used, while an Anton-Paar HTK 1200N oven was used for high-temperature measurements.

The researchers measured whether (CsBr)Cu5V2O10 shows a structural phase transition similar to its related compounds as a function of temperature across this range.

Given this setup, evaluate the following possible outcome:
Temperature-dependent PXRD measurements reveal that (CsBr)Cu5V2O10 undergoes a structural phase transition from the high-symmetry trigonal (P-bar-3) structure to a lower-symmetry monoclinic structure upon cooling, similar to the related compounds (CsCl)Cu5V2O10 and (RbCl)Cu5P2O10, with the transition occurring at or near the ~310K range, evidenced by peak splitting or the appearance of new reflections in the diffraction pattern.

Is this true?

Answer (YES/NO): NO